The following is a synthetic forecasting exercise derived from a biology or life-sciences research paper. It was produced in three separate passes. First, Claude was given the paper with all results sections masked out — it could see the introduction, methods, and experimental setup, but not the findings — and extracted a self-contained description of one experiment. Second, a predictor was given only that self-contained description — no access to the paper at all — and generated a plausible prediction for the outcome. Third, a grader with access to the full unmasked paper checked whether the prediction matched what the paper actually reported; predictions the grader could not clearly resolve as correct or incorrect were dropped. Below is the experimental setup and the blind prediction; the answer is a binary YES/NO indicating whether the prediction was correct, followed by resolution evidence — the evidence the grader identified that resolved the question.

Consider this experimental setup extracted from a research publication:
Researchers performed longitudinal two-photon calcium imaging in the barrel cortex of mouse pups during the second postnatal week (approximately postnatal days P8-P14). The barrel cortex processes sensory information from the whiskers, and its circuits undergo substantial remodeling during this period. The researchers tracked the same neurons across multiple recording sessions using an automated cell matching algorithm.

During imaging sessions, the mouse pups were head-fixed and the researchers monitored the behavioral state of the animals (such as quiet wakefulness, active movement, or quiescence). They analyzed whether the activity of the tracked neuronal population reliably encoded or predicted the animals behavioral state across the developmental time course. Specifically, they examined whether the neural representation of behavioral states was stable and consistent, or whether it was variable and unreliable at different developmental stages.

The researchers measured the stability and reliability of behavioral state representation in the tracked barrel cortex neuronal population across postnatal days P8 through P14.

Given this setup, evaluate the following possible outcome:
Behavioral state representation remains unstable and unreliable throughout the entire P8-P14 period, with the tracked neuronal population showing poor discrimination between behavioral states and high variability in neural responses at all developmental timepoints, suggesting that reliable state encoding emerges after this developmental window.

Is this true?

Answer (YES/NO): NO